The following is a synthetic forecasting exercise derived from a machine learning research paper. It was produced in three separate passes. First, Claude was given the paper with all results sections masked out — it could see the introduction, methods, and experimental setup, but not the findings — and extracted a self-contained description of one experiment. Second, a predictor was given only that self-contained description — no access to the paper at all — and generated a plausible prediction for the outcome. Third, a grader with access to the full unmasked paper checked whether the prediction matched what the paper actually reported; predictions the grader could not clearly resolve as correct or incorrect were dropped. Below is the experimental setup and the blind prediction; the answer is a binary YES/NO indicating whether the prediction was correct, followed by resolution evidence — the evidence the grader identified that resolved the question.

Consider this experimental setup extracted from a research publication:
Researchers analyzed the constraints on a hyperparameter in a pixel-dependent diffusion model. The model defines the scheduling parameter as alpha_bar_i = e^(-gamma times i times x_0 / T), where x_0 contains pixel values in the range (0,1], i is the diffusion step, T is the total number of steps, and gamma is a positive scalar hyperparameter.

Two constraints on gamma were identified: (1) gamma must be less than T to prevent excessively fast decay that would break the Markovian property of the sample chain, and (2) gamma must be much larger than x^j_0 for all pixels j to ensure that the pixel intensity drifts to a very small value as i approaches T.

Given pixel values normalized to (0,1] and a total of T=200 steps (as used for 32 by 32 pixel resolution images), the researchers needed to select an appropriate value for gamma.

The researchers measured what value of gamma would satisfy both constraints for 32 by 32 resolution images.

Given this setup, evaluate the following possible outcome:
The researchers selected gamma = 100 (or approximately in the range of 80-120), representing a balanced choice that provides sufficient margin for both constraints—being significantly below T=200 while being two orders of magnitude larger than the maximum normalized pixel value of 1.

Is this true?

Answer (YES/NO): NO